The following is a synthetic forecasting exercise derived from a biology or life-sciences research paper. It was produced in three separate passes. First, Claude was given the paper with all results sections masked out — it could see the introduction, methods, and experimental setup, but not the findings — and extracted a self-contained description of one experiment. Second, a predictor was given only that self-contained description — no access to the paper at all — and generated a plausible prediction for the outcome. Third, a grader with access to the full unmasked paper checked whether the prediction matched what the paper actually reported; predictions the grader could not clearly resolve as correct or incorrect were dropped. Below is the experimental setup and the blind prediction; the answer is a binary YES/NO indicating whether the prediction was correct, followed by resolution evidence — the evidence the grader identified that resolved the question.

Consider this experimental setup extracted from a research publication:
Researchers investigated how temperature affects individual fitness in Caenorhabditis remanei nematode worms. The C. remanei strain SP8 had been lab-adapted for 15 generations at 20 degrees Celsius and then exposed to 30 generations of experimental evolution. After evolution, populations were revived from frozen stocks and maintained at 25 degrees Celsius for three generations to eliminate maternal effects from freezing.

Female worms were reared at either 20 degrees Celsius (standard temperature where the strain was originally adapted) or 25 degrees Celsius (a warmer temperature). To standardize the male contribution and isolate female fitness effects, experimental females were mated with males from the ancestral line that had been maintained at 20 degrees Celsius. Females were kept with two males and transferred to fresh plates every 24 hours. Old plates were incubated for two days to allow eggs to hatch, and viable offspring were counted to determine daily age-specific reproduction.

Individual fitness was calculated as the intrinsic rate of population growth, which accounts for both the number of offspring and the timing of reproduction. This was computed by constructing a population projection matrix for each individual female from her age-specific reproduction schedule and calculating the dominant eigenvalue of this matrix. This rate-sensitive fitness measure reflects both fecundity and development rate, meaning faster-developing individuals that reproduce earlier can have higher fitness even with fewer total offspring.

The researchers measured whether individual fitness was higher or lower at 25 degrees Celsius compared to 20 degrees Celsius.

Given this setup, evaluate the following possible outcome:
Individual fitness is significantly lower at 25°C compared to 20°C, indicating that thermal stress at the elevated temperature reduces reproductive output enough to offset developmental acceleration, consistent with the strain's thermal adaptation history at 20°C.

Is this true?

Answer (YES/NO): NO